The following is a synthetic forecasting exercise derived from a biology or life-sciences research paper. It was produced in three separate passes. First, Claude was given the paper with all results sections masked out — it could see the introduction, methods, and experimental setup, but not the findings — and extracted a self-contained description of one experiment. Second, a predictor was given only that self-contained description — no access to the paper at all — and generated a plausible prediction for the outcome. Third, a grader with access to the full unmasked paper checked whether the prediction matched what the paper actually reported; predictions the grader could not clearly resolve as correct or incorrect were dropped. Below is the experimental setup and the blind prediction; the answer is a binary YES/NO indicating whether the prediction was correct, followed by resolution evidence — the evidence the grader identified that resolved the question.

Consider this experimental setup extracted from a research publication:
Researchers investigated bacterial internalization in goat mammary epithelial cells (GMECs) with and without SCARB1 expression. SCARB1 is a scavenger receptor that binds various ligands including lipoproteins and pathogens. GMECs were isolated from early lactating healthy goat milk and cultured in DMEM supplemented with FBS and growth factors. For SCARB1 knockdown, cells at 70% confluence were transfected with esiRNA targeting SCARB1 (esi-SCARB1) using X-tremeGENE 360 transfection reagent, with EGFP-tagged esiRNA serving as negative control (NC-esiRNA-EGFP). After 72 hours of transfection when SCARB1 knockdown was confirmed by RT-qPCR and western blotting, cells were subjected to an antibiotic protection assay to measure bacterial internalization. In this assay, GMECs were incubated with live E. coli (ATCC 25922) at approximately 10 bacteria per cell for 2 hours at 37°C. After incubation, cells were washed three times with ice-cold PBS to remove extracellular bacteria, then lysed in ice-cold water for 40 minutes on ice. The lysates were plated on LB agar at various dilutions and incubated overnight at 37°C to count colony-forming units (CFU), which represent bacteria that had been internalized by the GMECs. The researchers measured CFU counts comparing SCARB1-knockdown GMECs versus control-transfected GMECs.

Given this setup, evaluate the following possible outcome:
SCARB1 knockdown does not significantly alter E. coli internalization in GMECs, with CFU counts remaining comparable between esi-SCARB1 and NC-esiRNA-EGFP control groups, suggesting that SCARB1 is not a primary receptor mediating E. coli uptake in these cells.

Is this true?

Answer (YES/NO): NO